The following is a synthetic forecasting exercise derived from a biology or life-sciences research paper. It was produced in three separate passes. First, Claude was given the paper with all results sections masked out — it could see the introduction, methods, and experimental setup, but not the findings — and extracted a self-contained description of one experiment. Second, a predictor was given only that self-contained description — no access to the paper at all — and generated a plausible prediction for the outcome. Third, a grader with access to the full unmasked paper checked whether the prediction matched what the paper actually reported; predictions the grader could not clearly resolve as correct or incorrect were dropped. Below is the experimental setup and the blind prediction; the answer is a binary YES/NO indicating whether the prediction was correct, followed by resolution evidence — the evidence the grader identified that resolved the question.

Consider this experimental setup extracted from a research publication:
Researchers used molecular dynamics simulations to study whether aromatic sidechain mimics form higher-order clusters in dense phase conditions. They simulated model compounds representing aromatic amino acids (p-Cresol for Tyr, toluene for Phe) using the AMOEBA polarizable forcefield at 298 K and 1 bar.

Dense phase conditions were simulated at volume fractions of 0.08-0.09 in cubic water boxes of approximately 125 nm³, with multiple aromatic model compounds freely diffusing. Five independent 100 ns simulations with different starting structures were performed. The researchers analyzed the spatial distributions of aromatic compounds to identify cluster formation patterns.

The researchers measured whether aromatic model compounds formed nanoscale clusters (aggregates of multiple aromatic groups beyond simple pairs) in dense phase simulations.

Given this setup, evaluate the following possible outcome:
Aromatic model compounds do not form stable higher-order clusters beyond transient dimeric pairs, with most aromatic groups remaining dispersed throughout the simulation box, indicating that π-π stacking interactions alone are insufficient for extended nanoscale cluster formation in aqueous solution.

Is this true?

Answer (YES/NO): NO